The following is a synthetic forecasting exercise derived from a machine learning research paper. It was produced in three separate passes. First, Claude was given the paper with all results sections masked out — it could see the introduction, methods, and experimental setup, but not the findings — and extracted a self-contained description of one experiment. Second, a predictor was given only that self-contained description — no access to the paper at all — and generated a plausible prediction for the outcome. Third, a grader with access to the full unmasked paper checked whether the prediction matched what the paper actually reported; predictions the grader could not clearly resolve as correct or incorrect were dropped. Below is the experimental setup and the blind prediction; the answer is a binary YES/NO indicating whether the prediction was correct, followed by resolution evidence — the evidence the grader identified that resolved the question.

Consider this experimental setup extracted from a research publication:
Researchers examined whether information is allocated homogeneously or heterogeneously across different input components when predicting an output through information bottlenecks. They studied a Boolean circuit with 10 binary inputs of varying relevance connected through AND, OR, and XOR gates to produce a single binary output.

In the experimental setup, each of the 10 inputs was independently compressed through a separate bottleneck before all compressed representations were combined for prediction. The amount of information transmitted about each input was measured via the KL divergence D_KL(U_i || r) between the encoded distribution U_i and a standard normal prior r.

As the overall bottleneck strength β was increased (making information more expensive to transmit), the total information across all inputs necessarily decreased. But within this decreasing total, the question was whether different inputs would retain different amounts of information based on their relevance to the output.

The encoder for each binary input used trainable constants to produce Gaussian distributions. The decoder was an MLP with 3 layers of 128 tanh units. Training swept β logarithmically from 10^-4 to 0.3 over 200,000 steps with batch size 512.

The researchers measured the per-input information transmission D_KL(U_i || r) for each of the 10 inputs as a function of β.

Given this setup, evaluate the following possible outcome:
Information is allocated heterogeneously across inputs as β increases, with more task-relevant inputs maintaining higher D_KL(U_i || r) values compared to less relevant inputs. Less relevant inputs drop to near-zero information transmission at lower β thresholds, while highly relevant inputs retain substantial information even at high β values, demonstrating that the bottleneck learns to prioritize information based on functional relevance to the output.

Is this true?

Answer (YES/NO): YES